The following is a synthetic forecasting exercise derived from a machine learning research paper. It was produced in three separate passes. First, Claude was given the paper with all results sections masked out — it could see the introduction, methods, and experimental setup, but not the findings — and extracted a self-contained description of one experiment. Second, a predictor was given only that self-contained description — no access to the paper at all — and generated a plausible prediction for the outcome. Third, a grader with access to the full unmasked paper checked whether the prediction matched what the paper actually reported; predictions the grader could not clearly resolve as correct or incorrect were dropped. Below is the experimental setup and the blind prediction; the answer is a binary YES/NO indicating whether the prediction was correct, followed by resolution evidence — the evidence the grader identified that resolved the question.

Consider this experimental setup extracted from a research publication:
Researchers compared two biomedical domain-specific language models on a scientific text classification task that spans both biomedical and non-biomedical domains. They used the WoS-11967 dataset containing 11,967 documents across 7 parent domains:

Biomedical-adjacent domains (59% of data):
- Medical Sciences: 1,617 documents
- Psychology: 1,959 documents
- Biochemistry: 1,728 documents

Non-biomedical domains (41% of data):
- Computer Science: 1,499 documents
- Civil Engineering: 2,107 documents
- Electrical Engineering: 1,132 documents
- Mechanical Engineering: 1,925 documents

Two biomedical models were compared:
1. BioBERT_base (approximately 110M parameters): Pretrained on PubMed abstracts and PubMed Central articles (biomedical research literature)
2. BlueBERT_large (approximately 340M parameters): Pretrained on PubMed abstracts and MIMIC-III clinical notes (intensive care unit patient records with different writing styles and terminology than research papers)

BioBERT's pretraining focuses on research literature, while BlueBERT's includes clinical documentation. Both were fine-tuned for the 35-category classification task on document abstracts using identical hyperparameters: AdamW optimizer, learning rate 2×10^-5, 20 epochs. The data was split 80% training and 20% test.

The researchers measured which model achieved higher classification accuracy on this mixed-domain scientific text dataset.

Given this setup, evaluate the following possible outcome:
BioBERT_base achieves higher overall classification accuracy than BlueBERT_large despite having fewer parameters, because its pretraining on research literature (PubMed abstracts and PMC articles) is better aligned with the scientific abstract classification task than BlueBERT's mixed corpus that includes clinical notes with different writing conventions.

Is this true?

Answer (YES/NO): NO